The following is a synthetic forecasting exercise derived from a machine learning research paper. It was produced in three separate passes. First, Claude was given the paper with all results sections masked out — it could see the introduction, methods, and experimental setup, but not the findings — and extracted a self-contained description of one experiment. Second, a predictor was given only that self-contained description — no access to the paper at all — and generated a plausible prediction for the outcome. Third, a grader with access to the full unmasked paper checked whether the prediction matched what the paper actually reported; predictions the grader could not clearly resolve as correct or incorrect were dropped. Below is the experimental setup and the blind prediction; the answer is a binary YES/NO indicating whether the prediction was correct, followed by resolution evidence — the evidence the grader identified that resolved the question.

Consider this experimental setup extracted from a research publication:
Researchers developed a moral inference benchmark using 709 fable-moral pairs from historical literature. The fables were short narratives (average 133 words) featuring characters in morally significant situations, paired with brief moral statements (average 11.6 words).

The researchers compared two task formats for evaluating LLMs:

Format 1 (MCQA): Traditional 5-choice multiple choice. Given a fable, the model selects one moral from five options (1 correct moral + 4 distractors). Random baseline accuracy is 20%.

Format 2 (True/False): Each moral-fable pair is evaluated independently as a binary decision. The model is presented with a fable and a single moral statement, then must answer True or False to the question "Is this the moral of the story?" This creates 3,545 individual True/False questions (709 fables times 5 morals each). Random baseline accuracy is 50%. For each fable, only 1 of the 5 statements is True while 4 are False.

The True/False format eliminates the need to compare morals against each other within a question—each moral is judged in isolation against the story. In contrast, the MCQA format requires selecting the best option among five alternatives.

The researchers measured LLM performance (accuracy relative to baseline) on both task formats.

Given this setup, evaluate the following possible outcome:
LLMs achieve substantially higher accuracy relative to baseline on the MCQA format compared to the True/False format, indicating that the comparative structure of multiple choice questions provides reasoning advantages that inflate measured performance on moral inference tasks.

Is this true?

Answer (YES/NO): YES